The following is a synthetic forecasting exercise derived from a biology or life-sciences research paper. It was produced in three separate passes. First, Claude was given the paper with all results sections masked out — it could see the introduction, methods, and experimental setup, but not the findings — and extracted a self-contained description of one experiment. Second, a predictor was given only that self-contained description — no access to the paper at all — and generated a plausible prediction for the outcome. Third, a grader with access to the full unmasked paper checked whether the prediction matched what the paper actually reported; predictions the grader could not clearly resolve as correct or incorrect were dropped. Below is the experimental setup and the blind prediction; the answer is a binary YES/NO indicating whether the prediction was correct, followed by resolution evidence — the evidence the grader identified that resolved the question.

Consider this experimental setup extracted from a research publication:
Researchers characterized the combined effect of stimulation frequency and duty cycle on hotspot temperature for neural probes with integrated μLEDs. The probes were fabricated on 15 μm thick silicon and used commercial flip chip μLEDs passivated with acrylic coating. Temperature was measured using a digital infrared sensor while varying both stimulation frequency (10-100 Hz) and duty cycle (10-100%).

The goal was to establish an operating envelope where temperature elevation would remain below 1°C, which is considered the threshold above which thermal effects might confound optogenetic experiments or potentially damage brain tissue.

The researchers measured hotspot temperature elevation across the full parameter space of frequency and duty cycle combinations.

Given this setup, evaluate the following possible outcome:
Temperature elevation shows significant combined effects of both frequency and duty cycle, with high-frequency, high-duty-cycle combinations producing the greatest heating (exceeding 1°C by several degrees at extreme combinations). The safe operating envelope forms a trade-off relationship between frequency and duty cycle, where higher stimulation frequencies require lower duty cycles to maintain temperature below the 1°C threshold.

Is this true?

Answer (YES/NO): NO